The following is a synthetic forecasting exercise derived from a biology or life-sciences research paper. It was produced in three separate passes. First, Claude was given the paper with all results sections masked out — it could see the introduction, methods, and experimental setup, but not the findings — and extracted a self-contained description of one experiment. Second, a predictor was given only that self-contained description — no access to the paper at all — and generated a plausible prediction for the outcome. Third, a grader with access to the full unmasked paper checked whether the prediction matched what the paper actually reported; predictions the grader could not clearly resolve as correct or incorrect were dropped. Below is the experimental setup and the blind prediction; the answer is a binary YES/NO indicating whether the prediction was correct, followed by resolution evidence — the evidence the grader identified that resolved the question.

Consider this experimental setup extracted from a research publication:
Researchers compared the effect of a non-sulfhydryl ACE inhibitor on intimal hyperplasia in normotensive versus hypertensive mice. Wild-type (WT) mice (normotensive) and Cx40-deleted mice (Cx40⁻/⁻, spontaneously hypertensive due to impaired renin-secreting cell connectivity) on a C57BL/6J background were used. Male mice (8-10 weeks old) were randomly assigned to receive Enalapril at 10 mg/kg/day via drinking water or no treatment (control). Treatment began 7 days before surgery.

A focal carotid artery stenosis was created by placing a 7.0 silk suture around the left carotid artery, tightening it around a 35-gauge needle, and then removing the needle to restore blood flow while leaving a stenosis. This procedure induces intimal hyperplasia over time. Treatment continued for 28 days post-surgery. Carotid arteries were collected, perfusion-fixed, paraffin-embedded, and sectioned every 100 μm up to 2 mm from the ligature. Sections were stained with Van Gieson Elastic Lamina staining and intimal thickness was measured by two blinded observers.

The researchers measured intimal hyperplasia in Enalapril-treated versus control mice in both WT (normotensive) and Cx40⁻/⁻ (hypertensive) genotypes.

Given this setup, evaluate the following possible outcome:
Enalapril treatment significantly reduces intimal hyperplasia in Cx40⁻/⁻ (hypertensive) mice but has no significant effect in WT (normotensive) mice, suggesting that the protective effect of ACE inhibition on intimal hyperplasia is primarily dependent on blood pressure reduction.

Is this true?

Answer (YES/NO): NO